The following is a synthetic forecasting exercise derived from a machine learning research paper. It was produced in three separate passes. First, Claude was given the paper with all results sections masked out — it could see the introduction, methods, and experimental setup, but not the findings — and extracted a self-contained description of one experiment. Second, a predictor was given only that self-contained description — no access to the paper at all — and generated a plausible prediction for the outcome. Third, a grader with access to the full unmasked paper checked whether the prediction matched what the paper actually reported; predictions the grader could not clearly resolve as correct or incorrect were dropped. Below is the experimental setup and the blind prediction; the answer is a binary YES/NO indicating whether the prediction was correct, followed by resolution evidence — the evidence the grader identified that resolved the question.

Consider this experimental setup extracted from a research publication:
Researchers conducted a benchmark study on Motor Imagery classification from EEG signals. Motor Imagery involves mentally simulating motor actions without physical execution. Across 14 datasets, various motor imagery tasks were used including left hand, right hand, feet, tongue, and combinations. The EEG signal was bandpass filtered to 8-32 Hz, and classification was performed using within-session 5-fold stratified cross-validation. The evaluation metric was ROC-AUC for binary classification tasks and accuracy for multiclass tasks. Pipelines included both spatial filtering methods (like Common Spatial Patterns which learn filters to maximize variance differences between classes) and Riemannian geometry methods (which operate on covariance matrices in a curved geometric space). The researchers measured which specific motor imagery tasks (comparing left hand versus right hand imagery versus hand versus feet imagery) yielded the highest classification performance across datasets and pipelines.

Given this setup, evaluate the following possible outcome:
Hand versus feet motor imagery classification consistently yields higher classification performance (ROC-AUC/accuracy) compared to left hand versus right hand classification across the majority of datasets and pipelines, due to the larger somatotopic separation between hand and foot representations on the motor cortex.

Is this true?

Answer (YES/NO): YES